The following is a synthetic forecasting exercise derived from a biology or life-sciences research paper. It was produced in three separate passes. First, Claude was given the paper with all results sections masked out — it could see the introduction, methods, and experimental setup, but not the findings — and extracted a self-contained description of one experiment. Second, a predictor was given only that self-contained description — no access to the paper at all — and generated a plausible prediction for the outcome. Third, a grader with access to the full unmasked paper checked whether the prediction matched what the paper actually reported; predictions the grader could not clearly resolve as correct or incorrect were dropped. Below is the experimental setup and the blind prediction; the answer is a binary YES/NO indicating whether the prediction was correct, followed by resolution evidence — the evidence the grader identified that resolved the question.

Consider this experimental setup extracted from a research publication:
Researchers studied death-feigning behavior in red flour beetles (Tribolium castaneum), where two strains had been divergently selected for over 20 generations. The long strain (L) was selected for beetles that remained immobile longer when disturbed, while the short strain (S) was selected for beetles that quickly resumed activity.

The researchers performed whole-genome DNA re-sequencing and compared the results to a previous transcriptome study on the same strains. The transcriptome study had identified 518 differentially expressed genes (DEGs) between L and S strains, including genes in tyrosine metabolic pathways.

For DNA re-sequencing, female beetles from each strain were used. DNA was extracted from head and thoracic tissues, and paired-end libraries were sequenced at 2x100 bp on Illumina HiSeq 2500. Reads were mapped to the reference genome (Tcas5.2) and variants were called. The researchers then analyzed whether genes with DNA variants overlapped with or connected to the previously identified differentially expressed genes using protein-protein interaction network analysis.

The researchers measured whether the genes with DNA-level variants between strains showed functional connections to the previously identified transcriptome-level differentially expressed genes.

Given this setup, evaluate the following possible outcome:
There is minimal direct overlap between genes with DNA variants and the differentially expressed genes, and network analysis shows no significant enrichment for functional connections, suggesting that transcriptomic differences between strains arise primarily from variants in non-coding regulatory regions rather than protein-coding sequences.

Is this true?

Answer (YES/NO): NO